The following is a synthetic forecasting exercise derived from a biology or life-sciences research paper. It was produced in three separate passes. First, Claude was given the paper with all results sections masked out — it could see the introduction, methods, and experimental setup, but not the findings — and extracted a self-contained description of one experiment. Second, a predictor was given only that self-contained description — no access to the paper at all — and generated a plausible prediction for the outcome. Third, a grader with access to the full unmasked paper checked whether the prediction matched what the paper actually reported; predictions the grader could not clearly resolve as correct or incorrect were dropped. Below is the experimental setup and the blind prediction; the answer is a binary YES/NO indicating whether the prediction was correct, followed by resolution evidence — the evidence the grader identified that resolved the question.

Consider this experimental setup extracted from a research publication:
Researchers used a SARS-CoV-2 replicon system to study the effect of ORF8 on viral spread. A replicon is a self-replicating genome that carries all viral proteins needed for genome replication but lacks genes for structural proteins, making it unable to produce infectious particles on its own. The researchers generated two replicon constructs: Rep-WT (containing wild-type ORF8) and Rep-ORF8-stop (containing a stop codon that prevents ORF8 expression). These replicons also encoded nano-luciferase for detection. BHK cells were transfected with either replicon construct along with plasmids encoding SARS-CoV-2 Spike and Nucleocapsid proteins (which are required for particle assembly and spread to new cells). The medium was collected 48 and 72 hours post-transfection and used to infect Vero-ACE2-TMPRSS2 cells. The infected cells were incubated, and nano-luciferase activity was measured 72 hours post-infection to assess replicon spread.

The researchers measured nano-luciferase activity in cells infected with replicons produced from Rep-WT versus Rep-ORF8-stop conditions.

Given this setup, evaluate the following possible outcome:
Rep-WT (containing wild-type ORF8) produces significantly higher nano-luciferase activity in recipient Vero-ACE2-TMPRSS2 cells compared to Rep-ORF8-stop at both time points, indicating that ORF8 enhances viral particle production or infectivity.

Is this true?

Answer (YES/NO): NO